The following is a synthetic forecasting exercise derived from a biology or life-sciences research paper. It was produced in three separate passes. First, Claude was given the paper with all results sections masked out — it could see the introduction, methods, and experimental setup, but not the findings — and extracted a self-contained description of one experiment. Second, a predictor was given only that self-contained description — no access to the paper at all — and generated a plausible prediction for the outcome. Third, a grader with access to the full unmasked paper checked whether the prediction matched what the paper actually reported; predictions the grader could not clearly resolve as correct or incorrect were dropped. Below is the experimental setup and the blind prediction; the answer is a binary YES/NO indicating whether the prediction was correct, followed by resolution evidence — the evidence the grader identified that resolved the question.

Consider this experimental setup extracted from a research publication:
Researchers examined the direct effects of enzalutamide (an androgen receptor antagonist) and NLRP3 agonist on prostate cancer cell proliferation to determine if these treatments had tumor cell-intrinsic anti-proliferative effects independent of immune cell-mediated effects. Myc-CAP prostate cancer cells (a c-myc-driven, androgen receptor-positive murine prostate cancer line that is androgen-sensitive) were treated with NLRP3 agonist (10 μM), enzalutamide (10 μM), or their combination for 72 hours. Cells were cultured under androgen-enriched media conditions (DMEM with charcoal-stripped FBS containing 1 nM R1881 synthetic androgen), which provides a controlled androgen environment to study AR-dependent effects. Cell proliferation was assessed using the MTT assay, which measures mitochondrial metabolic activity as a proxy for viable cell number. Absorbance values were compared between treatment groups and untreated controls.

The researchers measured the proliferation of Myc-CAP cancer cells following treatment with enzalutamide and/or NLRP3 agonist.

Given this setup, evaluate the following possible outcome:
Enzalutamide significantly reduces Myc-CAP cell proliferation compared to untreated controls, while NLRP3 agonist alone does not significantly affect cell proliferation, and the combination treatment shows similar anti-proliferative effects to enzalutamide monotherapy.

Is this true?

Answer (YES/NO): NO